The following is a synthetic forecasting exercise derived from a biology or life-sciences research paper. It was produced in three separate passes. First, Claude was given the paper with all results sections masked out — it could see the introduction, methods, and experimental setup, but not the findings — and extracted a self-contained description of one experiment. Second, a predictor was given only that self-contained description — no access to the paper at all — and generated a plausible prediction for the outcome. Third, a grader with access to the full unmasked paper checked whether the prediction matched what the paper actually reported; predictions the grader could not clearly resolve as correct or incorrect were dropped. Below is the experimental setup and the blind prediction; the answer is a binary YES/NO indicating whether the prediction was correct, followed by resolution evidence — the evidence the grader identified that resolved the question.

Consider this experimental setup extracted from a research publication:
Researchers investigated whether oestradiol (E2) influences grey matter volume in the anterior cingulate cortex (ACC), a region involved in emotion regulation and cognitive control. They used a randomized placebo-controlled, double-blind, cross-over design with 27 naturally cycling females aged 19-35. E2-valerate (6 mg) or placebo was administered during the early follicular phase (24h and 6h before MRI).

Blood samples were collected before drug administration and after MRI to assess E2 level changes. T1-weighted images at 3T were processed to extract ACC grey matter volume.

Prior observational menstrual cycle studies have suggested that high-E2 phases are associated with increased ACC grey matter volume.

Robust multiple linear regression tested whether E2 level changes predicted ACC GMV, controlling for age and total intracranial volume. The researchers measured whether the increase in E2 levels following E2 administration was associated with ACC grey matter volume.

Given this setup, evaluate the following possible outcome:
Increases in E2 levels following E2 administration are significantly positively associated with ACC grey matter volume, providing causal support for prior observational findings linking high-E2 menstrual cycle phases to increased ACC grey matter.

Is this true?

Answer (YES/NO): NO